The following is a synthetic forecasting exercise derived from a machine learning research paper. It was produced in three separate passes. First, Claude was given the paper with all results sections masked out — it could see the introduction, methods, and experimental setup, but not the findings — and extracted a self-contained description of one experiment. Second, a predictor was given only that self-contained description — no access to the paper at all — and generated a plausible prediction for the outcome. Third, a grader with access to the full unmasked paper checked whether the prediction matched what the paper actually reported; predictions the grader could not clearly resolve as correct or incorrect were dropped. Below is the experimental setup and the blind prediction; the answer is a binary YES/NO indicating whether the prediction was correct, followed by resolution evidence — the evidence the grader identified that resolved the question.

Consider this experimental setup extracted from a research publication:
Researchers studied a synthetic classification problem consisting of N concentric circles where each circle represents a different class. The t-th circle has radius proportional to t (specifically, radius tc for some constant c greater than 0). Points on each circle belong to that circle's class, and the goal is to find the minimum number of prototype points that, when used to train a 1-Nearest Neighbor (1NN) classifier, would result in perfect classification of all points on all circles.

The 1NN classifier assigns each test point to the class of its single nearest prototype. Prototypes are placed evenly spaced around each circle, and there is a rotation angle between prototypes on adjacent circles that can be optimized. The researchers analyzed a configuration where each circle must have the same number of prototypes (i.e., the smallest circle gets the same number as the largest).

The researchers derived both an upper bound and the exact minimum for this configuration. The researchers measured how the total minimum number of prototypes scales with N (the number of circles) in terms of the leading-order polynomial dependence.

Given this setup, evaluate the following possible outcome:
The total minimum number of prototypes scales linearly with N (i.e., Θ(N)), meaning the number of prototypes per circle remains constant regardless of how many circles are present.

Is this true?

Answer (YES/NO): NO